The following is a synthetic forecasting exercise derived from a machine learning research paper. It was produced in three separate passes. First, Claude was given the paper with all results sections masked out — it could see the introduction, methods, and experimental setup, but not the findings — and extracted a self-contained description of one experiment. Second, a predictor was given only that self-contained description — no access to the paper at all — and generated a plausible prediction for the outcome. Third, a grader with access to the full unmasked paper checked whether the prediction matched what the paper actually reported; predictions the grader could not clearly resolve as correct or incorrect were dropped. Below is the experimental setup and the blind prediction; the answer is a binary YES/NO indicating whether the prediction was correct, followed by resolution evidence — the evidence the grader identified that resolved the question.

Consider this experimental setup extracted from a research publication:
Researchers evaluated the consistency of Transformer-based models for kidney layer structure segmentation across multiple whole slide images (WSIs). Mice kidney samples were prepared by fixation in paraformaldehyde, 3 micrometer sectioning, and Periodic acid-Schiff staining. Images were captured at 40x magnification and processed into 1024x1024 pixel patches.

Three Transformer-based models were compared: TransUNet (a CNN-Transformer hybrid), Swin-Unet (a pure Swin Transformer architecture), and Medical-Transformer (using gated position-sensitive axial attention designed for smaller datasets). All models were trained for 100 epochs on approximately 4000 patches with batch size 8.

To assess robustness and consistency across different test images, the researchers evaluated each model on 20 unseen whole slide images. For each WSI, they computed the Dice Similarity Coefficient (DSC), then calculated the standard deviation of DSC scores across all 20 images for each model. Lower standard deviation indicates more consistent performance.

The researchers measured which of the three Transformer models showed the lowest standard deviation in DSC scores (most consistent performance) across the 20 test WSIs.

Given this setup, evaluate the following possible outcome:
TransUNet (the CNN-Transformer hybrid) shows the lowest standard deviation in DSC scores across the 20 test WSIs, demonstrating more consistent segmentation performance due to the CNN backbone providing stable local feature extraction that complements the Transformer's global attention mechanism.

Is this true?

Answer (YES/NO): YES